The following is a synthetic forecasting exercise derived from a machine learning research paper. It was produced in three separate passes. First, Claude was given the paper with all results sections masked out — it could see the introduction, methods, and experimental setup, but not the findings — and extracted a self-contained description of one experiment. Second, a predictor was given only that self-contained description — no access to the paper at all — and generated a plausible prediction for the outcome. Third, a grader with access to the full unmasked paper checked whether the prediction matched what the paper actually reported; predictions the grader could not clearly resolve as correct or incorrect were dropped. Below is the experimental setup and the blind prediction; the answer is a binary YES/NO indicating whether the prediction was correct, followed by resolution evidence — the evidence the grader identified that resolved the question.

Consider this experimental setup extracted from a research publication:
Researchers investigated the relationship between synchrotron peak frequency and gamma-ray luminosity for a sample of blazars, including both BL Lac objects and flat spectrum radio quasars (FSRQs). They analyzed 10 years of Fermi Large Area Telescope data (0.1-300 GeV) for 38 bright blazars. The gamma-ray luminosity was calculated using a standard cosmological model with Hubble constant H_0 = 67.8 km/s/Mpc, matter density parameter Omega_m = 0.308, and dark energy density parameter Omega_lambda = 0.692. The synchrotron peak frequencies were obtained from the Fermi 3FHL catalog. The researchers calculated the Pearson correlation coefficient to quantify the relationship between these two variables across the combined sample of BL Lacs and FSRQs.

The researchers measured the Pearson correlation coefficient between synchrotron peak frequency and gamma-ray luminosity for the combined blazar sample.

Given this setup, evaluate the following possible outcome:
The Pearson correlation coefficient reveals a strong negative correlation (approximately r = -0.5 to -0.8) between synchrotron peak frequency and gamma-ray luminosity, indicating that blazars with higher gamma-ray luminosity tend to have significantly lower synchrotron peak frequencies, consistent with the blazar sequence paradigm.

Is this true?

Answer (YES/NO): NO